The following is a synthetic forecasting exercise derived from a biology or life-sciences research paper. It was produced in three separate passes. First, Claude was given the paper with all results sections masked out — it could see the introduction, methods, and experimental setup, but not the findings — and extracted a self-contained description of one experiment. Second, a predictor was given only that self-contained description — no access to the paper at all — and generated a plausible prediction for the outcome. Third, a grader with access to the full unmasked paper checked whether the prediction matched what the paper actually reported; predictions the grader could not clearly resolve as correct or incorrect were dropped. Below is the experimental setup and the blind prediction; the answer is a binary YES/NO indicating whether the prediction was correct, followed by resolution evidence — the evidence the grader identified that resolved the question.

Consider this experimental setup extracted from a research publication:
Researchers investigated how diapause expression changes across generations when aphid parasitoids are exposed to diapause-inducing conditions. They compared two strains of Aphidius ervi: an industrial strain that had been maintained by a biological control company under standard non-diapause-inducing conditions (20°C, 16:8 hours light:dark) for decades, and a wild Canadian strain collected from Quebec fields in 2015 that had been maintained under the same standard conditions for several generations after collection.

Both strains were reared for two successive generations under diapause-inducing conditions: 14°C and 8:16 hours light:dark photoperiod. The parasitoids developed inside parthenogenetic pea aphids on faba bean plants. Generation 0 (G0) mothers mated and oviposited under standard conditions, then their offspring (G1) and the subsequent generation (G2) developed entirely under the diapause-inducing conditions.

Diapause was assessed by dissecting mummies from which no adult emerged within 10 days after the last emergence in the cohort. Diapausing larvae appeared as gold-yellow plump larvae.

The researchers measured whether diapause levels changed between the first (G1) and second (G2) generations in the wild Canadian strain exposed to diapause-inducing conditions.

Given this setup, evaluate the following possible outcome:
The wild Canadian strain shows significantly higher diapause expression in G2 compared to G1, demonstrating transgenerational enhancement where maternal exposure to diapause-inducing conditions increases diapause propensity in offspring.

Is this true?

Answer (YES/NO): YES